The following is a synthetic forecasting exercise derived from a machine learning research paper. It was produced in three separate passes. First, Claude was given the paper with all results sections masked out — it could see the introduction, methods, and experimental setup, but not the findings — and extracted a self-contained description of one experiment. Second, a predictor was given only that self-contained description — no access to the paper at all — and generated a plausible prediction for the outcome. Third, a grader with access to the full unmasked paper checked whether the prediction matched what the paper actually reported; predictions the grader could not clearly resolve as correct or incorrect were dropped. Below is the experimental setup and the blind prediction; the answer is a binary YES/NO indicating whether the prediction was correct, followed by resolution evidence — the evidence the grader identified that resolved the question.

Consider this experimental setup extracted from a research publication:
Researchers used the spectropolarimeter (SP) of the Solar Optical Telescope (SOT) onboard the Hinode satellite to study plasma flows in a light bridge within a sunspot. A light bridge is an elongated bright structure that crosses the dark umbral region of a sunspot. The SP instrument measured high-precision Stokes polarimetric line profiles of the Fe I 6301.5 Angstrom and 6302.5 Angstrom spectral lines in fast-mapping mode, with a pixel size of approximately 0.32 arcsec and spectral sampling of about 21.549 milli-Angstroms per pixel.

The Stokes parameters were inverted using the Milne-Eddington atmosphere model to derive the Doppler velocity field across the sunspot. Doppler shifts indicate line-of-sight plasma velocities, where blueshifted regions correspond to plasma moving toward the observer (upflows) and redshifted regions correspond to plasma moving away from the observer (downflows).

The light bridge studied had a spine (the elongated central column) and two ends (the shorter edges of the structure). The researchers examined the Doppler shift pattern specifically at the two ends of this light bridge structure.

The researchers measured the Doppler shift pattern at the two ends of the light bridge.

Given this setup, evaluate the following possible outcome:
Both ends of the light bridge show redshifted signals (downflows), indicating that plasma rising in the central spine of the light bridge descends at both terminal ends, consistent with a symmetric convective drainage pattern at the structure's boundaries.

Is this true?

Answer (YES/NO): NO